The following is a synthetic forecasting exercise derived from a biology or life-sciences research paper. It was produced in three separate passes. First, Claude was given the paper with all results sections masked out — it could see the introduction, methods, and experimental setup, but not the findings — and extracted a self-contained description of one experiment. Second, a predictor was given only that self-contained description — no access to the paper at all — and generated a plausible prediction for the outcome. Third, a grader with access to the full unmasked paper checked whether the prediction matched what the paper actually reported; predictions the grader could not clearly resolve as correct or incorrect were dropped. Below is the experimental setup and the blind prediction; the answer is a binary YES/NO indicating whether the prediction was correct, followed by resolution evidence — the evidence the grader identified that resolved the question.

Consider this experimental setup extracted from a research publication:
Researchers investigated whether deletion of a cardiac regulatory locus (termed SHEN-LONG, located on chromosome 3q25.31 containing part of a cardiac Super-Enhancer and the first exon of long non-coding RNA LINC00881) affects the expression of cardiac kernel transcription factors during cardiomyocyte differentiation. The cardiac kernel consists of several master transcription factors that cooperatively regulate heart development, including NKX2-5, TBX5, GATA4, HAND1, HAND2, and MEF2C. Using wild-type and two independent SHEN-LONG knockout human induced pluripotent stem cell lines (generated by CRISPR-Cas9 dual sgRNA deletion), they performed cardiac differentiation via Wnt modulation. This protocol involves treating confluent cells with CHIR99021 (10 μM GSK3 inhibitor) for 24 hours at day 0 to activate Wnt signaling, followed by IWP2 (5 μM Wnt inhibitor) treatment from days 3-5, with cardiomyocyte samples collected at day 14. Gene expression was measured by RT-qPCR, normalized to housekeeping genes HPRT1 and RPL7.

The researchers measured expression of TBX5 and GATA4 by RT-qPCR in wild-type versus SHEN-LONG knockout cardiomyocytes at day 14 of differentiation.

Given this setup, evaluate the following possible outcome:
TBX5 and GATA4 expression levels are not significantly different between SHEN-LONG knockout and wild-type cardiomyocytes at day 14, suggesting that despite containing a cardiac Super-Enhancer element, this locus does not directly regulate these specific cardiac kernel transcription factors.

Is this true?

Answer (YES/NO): YES